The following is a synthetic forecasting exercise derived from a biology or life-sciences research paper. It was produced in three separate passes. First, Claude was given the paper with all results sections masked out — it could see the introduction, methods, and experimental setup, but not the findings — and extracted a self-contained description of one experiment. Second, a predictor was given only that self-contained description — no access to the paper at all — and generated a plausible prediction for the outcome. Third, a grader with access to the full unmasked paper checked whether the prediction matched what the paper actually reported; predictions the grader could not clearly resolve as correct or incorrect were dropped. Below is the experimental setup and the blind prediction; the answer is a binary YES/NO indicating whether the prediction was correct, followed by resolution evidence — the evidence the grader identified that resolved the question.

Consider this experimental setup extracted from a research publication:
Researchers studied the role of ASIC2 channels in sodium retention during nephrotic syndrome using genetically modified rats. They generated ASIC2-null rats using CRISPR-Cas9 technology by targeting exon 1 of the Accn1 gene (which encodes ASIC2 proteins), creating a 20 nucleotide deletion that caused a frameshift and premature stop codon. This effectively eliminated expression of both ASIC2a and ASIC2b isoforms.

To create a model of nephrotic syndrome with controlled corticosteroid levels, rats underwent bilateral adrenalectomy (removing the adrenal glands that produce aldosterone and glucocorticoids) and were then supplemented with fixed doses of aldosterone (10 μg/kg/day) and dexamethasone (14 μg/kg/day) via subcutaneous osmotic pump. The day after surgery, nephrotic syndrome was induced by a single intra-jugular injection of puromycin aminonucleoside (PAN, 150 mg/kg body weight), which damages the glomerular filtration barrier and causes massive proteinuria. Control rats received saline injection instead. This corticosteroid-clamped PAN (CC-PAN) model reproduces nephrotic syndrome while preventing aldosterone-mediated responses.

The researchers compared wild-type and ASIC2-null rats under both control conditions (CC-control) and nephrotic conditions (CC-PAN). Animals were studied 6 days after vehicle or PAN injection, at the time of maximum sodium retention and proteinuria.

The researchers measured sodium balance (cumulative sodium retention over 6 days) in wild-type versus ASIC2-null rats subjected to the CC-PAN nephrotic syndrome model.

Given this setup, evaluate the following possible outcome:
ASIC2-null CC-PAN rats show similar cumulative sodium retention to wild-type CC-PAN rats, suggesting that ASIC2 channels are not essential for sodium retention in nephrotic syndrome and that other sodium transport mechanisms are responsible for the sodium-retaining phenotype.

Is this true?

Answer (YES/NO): NO